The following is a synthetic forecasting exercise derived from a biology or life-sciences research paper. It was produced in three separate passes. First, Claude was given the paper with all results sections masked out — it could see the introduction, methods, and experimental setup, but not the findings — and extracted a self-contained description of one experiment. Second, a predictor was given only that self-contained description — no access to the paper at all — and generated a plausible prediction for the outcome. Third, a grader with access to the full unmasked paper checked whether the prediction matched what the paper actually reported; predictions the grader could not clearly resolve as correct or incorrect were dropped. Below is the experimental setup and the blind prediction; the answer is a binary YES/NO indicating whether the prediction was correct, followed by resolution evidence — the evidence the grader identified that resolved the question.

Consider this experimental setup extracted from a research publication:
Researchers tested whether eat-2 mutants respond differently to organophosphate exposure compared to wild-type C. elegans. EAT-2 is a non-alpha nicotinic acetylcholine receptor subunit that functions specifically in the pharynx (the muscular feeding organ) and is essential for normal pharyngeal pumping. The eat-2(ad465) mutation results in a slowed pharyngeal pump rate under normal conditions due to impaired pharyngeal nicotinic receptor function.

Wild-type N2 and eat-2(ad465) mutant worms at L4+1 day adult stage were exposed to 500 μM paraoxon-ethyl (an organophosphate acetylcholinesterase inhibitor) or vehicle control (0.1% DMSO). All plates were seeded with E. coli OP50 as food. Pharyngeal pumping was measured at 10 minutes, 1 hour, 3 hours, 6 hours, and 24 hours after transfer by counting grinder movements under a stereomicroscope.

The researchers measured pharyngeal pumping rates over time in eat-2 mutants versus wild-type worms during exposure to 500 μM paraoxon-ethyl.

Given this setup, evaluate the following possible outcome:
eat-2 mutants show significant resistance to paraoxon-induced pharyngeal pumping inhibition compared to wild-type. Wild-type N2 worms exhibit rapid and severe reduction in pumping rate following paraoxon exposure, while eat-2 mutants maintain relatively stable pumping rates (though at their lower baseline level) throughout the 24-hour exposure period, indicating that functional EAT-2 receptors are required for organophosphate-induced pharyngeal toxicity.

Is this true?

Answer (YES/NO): NO